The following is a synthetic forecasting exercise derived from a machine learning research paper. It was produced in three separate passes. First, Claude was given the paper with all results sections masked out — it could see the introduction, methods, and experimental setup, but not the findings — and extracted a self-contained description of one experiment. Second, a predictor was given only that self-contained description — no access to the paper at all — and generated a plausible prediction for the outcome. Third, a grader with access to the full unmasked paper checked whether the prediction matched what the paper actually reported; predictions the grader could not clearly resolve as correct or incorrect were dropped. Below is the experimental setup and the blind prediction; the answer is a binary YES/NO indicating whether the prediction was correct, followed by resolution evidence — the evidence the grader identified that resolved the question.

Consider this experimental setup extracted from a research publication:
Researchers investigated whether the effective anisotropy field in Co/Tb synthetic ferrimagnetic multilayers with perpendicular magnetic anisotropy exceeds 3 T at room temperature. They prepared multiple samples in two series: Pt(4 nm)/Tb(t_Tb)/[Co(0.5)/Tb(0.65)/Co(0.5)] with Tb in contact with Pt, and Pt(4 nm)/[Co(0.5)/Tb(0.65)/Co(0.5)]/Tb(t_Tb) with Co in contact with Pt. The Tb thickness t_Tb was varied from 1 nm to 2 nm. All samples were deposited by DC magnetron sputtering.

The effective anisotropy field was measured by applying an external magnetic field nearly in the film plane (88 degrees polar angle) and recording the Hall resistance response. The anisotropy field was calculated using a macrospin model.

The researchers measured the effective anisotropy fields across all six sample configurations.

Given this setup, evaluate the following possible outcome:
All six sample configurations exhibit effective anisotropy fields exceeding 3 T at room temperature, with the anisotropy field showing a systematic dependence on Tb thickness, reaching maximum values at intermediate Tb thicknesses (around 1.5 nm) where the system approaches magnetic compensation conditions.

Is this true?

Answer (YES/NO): NO